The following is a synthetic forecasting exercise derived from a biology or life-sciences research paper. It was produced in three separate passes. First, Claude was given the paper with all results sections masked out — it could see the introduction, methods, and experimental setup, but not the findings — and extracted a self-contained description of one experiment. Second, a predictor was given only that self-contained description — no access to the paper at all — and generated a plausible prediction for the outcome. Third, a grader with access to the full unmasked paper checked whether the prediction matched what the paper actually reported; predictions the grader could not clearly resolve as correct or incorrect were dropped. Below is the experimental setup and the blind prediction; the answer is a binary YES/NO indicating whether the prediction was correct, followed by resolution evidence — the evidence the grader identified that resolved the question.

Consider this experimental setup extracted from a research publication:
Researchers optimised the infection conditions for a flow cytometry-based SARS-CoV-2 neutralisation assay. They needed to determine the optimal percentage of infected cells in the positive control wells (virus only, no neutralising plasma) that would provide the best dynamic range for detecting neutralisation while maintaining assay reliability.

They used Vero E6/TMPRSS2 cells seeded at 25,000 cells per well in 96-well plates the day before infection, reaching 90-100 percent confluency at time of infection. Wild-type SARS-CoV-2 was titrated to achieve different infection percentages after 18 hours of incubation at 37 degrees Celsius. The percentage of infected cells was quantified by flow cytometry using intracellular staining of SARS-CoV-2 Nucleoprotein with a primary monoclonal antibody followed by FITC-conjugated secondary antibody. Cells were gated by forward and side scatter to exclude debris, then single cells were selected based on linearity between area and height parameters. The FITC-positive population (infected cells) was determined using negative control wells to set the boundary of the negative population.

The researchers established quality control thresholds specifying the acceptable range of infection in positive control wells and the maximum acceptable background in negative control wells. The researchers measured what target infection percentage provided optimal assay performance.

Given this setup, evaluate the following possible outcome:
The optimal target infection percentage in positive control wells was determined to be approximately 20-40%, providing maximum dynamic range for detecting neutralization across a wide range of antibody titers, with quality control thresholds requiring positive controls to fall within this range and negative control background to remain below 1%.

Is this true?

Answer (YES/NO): NO